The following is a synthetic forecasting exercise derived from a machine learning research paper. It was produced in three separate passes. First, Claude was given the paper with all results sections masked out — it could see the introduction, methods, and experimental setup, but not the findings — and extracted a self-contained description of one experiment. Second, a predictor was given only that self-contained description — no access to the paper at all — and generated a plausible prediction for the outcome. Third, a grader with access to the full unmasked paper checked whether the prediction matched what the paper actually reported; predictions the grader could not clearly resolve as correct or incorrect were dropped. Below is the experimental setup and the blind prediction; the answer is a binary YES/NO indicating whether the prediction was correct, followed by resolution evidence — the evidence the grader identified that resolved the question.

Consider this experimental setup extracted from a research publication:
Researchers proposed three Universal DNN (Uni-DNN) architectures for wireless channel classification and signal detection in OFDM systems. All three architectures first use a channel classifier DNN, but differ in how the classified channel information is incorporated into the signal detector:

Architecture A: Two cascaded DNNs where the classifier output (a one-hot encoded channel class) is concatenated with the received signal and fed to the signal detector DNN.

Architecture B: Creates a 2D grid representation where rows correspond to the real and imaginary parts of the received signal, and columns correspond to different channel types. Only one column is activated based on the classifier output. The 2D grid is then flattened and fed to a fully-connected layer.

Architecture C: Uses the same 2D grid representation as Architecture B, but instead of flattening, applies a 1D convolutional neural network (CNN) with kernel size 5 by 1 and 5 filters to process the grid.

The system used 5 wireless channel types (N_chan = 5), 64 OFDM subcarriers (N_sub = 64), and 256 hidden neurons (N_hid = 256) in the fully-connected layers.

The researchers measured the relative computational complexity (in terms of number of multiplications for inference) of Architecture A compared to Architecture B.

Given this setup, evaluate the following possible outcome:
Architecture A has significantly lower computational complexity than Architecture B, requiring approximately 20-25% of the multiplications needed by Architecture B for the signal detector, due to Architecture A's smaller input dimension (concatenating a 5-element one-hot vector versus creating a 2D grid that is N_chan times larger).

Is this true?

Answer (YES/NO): NO